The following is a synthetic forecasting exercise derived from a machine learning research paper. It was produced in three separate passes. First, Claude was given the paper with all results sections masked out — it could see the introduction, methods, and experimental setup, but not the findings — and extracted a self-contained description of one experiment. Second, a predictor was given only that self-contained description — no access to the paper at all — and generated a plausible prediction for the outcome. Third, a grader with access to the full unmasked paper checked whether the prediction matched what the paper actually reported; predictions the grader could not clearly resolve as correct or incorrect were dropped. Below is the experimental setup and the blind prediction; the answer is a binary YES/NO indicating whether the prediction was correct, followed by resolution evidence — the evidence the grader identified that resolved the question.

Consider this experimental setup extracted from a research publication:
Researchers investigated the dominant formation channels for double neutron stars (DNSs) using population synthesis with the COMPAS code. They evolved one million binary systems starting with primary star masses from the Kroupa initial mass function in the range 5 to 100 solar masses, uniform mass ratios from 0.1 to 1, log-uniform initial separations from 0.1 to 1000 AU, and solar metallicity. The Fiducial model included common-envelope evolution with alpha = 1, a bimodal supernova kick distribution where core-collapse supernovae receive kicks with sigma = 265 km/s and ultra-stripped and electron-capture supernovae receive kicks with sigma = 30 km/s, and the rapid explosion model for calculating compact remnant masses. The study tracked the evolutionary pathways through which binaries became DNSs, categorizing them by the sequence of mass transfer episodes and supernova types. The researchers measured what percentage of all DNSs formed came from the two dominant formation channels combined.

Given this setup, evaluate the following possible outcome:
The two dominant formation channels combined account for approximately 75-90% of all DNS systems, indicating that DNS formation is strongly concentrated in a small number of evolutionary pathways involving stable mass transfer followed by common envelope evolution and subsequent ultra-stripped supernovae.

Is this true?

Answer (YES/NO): NO